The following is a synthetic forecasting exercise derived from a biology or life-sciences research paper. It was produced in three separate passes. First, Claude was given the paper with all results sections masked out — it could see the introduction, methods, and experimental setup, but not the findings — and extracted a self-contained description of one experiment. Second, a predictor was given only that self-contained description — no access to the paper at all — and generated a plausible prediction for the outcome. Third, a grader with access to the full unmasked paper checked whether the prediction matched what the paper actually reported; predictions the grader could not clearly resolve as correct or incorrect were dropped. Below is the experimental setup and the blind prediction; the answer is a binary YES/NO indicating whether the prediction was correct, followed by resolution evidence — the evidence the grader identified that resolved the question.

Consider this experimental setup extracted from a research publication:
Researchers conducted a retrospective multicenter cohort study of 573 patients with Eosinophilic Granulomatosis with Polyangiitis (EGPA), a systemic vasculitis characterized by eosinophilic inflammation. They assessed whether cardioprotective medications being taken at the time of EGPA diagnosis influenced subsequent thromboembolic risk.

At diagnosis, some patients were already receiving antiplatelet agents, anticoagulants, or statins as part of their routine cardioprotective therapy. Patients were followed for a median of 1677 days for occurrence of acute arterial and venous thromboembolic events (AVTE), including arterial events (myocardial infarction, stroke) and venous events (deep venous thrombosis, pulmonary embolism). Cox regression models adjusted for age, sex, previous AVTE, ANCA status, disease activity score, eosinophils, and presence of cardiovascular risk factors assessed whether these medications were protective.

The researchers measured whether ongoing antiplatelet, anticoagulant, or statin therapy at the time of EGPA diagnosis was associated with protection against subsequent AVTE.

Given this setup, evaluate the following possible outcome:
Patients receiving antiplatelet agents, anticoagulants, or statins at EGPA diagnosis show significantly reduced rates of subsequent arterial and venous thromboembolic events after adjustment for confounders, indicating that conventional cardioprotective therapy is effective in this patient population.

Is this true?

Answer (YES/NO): NO